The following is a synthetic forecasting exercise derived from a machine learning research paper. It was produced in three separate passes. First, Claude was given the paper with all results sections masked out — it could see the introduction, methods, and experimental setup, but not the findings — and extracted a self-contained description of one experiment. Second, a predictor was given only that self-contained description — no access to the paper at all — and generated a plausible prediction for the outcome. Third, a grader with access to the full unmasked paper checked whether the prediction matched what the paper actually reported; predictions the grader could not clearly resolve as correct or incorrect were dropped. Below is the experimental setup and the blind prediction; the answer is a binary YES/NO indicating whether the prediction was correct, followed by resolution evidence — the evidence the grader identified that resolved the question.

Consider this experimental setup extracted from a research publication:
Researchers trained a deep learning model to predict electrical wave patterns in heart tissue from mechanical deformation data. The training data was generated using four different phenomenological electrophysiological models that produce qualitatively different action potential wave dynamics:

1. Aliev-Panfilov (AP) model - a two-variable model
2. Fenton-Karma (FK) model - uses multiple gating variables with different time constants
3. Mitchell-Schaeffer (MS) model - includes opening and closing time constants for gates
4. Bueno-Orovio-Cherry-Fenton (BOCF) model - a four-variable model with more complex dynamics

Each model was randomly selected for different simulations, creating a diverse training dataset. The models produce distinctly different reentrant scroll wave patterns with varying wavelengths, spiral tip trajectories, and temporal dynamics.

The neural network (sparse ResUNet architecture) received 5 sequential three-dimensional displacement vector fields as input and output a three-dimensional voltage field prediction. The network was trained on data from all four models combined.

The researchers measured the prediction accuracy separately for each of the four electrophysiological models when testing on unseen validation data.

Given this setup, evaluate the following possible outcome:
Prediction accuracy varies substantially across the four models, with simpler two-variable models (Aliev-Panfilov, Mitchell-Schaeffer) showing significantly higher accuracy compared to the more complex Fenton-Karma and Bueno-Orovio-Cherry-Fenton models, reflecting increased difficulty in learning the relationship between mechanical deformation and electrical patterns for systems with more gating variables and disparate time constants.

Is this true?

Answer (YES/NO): NO